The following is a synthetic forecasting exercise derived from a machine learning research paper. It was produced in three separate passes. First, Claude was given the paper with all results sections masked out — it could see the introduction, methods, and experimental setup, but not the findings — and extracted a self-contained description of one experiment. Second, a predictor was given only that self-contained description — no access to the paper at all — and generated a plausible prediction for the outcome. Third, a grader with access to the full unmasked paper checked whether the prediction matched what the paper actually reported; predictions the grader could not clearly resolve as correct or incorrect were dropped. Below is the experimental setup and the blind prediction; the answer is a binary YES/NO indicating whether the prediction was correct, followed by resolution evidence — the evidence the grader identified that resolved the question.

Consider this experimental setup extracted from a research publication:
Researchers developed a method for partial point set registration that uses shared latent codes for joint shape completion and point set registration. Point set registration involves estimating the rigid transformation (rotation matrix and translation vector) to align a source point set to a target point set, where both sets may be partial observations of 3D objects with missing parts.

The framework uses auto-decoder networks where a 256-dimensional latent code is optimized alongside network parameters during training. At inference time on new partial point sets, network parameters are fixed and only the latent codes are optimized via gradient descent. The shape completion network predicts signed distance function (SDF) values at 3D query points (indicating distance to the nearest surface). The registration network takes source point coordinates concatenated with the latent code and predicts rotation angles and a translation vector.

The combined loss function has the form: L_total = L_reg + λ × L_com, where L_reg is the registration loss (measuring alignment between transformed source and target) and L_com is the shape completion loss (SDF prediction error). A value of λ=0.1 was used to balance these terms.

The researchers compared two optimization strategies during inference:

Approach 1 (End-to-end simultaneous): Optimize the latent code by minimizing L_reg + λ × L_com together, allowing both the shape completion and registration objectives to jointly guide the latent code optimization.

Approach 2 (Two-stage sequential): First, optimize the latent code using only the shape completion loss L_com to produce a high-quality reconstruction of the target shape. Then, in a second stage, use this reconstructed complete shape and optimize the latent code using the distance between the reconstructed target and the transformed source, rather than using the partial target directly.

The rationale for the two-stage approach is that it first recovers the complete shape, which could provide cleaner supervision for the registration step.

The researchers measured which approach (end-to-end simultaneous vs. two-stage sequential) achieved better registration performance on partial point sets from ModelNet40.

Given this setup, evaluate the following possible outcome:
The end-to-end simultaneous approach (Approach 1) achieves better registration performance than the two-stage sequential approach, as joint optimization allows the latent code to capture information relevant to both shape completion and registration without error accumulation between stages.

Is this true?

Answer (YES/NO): YES